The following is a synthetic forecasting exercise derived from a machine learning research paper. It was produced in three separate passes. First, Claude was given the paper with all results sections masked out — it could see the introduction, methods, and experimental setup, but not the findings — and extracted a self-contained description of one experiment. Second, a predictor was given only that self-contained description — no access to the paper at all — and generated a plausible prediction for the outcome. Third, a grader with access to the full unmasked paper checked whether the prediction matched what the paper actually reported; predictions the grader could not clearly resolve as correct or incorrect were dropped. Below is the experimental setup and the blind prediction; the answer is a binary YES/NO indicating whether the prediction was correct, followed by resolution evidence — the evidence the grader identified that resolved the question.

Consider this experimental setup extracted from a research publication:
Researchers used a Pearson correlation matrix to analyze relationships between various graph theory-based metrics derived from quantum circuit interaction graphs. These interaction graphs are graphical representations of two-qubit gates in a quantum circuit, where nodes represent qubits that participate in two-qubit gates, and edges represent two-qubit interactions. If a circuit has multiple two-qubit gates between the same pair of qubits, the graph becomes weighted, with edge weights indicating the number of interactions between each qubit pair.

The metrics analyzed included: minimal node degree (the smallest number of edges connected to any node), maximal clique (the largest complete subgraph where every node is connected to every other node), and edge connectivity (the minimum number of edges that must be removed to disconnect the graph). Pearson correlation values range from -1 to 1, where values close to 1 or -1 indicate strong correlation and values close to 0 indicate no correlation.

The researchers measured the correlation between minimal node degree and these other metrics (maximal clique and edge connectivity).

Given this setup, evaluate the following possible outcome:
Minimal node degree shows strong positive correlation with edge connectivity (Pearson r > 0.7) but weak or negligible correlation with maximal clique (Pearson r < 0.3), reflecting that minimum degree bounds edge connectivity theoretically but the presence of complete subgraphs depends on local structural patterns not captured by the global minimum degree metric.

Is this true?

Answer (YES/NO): NO